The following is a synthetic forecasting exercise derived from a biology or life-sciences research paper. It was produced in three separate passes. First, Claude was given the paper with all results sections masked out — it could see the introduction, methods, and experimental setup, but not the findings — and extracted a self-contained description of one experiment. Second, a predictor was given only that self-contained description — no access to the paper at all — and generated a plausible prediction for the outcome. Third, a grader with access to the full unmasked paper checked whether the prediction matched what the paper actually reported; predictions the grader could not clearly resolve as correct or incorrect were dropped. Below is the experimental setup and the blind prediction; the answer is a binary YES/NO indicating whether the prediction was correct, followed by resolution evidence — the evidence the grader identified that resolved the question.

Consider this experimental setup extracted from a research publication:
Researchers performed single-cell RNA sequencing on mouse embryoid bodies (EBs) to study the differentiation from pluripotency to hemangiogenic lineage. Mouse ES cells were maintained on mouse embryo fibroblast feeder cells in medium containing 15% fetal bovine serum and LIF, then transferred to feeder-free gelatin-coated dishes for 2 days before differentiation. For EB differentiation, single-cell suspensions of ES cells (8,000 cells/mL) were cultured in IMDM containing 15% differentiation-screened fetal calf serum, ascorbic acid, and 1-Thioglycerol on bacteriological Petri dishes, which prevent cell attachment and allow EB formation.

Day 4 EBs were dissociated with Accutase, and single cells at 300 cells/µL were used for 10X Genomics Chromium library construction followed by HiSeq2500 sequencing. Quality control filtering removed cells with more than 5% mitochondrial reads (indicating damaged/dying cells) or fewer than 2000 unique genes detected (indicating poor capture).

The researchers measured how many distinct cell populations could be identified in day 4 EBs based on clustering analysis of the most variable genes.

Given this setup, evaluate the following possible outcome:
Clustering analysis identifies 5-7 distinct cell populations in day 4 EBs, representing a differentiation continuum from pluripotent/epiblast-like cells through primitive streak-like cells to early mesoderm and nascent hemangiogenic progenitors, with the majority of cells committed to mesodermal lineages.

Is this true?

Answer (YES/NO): NO